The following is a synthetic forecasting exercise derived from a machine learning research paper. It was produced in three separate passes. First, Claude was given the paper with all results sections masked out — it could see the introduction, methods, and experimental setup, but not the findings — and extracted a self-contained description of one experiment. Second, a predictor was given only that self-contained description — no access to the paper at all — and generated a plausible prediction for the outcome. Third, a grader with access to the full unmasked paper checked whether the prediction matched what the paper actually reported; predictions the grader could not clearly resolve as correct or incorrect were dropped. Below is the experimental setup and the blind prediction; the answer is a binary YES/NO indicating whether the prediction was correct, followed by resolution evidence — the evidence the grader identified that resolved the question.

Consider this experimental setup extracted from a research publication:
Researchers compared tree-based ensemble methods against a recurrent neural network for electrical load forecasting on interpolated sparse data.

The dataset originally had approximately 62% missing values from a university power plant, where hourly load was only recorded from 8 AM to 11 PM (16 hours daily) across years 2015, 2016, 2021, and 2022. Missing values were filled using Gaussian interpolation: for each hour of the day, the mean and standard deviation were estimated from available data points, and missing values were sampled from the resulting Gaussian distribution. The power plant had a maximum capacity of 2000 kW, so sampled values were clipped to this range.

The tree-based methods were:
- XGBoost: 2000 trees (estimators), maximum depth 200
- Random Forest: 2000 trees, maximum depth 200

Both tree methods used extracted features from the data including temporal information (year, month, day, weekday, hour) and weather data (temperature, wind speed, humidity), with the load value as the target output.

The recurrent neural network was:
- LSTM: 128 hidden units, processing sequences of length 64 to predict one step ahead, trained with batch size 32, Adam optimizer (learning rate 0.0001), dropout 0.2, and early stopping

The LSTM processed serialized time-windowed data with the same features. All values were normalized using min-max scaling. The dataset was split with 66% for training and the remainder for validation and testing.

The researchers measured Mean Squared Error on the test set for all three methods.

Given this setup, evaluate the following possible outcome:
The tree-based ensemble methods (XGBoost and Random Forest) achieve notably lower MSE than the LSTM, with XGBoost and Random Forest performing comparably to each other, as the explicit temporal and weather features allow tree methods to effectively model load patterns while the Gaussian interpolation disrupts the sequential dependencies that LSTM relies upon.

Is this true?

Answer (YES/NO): NO